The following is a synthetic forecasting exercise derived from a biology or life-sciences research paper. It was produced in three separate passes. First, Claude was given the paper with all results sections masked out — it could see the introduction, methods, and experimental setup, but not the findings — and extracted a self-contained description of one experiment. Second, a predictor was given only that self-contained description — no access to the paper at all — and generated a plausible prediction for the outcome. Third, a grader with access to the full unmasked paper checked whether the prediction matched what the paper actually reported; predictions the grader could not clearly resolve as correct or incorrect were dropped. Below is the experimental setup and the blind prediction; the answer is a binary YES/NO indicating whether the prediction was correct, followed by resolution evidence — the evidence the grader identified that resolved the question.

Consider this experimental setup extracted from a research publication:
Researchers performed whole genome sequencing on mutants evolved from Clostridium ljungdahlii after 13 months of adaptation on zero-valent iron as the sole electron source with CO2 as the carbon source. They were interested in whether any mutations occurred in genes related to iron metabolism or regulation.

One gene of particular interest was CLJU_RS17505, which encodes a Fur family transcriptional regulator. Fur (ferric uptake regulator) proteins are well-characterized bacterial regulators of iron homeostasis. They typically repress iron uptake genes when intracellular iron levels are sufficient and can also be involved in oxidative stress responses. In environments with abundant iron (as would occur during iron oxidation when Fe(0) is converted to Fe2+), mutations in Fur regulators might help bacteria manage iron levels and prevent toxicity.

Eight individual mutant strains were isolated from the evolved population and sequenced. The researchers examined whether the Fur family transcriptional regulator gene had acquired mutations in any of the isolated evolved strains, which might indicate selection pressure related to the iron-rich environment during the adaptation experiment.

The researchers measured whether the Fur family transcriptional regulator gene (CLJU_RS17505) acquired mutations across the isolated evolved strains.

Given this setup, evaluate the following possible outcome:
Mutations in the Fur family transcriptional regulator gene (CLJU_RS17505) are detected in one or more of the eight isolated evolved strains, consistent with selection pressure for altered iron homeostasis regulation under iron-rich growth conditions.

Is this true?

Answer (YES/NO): YES